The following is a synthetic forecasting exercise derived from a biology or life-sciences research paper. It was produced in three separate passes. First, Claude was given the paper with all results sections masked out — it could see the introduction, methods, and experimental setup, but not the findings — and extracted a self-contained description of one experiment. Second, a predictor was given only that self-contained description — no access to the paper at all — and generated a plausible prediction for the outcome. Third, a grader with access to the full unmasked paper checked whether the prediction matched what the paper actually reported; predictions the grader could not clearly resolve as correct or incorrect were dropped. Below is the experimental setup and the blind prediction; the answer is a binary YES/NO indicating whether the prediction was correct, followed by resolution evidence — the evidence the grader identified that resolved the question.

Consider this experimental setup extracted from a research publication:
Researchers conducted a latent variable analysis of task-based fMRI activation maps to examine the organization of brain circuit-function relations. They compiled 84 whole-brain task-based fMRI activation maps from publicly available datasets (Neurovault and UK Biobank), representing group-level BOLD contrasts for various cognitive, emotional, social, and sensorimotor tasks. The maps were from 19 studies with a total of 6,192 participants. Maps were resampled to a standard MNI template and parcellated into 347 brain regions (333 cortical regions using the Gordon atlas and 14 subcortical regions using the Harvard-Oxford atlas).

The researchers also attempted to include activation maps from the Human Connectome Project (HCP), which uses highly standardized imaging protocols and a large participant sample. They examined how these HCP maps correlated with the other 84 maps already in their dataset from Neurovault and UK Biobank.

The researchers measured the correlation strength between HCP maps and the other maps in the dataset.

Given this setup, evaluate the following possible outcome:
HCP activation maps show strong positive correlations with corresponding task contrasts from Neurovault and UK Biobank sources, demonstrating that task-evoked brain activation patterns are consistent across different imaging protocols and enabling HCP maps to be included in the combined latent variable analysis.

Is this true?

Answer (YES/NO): NO